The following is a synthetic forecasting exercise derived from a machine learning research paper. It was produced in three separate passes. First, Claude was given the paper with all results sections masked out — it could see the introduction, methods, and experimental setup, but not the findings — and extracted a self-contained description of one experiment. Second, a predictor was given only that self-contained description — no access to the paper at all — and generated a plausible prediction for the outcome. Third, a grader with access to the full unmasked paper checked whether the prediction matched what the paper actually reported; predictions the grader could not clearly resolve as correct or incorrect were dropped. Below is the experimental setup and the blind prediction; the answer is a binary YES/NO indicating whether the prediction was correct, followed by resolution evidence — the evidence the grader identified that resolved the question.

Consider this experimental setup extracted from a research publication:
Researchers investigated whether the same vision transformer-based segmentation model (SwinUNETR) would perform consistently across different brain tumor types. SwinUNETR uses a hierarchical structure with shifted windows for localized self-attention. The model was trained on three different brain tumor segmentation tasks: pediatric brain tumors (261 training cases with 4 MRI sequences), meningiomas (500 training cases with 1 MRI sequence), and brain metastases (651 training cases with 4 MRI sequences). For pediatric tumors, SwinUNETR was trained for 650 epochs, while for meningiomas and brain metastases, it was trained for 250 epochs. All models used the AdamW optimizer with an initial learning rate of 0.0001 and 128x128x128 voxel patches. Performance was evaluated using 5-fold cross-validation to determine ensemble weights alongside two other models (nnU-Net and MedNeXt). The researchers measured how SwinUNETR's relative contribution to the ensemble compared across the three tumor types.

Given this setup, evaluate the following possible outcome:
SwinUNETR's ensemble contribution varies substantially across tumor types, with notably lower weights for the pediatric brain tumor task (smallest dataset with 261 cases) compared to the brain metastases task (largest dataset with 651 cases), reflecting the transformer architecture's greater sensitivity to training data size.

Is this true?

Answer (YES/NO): NO